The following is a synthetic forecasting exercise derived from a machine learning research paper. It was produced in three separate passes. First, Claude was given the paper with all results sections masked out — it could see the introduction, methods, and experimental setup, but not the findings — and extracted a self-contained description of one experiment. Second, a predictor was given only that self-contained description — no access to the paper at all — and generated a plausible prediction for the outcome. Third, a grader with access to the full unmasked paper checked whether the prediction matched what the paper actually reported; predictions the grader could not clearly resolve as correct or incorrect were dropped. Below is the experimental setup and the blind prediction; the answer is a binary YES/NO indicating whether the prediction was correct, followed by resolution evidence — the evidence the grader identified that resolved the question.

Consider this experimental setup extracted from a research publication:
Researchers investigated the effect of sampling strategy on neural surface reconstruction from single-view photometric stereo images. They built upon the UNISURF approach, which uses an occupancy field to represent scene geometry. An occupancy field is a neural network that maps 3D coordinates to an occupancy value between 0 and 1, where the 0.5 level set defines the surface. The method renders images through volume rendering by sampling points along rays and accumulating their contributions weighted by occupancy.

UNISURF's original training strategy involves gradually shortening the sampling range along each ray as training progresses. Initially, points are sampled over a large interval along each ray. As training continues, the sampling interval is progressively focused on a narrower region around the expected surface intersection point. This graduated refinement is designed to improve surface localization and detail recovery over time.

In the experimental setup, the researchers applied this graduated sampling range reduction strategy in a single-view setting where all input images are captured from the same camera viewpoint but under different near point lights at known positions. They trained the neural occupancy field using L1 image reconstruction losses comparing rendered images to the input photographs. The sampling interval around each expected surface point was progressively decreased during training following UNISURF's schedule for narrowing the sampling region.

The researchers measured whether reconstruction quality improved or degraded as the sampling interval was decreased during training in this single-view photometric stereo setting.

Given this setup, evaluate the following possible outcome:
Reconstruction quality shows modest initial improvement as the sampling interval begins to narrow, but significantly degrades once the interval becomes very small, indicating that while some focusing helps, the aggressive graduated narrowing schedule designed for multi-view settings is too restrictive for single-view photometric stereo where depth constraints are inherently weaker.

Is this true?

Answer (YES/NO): NO